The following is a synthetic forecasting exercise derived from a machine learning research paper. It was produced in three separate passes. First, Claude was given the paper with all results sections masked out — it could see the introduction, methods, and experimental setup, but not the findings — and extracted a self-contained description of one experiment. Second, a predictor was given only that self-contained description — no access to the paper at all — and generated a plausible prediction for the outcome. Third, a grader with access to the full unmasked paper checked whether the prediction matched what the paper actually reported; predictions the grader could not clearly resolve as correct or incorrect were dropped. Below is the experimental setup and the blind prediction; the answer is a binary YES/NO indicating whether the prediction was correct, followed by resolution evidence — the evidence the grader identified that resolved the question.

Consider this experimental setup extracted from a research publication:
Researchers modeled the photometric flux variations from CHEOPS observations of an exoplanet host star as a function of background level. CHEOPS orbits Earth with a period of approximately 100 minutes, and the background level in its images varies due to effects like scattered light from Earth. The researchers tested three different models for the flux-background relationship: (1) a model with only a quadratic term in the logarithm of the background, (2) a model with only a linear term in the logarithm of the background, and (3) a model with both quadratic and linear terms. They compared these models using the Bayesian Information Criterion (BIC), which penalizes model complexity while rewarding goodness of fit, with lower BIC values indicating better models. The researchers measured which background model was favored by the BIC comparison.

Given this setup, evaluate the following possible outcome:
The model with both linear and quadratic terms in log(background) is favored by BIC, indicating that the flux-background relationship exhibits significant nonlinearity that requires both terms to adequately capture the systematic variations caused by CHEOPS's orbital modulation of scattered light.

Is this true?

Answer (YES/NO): YES